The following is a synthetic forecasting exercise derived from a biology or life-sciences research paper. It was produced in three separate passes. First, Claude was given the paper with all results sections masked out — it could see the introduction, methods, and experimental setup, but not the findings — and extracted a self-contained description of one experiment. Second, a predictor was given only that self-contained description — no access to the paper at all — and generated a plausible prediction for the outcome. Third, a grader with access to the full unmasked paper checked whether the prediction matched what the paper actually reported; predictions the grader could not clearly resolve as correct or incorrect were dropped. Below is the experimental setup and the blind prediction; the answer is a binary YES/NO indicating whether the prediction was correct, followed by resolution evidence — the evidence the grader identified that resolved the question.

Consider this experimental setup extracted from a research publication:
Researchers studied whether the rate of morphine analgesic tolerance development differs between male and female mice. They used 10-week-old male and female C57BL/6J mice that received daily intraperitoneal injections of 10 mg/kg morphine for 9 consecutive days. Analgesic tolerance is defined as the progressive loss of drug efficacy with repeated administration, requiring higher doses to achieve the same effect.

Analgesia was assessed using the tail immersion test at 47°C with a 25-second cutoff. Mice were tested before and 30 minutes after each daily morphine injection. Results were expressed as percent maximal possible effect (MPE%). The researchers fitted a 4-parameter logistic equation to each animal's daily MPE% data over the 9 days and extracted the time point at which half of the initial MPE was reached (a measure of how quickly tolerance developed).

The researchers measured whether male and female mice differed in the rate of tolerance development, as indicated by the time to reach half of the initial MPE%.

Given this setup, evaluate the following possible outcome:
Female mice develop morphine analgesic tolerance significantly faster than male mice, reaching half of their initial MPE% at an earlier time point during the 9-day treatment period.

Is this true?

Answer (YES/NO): NO